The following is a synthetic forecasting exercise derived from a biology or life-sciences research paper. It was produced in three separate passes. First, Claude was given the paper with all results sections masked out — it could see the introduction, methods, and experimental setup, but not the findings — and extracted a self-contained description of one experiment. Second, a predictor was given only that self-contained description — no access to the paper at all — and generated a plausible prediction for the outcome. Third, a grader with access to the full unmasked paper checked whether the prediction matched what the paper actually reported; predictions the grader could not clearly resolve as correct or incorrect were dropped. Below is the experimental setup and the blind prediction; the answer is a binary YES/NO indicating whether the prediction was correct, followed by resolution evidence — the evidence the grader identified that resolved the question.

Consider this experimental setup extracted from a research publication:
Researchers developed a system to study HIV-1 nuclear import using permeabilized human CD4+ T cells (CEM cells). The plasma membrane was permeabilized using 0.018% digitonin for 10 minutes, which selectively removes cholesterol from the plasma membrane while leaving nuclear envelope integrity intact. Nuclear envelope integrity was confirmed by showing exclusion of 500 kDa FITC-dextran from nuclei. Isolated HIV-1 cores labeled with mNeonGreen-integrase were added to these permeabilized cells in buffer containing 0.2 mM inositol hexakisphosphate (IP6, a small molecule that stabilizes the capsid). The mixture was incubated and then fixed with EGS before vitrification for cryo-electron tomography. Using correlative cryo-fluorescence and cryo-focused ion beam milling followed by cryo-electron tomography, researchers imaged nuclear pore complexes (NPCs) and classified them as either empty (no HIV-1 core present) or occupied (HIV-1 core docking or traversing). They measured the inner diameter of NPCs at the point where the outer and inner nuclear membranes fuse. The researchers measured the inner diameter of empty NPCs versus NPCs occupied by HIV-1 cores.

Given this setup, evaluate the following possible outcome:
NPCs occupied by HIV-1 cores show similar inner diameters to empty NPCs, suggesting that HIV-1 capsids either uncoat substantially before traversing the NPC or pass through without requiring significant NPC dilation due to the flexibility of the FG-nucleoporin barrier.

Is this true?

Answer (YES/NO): NO